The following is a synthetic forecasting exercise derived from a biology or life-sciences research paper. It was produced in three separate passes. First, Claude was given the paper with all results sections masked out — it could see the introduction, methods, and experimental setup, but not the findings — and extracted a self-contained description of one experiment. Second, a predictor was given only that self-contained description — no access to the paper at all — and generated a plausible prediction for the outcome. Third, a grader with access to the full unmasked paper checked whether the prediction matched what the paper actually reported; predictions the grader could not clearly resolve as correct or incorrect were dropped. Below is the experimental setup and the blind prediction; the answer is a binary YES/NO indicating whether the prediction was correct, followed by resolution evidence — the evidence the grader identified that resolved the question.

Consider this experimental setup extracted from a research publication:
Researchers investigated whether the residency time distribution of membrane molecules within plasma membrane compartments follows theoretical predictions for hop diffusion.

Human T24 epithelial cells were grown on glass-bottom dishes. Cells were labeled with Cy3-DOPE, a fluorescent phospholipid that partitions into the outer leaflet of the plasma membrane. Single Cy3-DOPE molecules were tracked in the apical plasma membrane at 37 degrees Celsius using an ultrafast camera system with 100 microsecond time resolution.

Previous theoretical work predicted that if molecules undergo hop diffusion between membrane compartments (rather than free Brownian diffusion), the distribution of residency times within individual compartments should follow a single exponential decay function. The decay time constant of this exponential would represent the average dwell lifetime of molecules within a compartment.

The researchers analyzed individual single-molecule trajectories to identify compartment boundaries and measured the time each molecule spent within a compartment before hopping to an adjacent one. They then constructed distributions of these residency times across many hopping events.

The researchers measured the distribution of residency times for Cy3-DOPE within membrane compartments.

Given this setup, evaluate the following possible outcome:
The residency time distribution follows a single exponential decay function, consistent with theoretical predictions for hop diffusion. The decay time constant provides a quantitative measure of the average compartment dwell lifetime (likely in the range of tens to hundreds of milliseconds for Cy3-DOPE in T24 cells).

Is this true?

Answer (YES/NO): NO